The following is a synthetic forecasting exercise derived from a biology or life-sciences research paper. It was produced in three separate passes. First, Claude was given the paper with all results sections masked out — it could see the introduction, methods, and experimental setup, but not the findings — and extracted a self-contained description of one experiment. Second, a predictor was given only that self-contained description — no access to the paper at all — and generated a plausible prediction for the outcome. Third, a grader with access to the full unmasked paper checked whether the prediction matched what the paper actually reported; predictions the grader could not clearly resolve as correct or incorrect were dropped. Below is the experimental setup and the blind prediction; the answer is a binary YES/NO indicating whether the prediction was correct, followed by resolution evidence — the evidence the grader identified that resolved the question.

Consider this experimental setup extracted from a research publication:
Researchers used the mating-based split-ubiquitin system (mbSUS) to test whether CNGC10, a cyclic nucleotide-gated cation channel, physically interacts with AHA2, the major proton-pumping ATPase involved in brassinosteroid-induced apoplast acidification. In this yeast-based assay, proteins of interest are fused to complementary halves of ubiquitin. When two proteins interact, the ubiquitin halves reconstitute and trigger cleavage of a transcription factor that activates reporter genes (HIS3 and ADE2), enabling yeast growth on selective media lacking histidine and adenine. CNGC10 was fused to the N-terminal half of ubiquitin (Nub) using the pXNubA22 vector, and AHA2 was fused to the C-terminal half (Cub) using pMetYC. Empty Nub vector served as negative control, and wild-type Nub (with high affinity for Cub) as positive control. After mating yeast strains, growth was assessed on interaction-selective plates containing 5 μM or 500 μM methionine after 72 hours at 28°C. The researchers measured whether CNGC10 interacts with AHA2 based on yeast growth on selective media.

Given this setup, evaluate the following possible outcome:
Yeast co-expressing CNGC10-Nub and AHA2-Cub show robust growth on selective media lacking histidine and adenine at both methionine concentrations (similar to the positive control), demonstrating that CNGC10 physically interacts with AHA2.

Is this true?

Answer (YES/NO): YES